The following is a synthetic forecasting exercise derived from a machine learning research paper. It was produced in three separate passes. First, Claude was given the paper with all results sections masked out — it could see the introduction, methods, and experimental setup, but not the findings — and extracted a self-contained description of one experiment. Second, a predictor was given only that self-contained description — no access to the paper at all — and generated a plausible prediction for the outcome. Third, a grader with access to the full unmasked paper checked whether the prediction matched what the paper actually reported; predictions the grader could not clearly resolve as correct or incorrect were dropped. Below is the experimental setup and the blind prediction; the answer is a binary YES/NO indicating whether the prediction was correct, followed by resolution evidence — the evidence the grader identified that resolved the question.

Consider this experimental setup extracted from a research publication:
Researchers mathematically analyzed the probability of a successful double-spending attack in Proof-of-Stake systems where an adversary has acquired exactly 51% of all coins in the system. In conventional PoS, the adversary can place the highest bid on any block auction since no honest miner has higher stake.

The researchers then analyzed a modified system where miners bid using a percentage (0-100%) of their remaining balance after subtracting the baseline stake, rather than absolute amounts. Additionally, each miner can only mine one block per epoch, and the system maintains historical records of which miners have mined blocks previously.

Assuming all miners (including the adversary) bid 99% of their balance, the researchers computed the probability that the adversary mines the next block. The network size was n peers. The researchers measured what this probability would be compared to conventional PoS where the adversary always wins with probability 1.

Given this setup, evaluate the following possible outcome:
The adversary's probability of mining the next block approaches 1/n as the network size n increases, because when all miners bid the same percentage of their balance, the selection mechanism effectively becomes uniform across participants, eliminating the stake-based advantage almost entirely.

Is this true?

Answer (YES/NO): YES